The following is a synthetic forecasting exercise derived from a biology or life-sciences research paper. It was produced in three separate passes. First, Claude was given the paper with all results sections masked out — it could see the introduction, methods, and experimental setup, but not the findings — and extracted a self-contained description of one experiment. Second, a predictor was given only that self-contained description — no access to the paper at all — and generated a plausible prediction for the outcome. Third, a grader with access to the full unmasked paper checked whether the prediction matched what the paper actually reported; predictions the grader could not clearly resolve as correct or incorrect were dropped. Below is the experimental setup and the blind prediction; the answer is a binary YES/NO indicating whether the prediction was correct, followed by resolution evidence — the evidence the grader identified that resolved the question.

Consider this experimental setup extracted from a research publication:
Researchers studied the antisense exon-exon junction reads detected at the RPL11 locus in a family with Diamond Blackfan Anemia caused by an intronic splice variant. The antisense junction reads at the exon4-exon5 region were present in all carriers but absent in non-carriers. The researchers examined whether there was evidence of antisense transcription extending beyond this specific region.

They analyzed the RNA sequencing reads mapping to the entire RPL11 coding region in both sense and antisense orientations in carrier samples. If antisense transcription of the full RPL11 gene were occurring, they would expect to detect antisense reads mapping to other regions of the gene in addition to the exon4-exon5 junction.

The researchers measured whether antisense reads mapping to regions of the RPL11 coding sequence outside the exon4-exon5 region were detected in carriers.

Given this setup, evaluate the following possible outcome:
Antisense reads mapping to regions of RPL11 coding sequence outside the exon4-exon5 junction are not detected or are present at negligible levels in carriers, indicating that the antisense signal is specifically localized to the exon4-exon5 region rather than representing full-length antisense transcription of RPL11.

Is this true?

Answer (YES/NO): YES